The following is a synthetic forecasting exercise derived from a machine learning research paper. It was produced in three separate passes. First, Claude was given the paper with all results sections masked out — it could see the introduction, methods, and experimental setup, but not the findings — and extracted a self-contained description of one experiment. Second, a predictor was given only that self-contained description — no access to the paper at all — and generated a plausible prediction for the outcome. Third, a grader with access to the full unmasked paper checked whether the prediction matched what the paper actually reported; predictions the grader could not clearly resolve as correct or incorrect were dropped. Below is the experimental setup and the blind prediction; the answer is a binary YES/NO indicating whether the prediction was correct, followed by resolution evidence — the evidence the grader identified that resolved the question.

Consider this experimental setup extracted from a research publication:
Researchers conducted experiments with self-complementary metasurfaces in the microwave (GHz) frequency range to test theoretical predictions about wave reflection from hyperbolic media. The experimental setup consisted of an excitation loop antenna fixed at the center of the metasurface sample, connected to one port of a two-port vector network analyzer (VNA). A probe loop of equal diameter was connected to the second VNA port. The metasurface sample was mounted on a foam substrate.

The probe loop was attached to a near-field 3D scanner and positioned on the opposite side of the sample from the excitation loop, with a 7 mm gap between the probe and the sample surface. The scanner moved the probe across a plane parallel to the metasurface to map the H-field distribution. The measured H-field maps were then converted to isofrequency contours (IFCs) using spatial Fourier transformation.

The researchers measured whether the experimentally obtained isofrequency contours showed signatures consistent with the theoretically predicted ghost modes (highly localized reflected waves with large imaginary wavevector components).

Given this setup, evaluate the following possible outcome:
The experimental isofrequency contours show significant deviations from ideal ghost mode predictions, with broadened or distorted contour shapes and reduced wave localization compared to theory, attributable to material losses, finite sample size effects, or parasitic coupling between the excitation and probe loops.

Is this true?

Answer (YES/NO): NO